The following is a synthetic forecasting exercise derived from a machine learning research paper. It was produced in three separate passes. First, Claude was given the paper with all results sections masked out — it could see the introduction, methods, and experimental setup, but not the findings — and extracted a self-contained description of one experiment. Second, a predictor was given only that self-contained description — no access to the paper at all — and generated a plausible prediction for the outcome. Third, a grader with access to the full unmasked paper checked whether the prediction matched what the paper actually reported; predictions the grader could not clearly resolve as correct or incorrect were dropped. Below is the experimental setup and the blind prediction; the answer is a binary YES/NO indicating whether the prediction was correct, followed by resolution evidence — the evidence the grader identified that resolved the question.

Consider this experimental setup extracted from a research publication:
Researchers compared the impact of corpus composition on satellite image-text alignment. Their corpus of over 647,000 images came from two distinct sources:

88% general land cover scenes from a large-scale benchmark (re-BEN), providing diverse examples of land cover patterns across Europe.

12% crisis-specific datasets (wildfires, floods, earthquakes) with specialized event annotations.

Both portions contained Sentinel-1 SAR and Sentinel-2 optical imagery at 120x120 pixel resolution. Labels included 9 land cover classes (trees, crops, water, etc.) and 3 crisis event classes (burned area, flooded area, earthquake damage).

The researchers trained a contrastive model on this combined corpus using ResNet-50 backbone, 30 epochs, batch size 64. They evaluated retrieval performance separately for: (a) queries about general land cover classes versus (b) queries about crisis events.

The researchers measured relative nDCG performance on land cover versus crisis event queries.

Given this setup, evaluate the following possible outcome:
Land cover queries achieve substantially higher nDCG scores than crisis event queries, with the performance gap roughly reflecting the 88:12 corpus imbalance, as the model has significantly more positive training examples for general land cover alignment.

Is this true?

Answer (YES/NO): NO